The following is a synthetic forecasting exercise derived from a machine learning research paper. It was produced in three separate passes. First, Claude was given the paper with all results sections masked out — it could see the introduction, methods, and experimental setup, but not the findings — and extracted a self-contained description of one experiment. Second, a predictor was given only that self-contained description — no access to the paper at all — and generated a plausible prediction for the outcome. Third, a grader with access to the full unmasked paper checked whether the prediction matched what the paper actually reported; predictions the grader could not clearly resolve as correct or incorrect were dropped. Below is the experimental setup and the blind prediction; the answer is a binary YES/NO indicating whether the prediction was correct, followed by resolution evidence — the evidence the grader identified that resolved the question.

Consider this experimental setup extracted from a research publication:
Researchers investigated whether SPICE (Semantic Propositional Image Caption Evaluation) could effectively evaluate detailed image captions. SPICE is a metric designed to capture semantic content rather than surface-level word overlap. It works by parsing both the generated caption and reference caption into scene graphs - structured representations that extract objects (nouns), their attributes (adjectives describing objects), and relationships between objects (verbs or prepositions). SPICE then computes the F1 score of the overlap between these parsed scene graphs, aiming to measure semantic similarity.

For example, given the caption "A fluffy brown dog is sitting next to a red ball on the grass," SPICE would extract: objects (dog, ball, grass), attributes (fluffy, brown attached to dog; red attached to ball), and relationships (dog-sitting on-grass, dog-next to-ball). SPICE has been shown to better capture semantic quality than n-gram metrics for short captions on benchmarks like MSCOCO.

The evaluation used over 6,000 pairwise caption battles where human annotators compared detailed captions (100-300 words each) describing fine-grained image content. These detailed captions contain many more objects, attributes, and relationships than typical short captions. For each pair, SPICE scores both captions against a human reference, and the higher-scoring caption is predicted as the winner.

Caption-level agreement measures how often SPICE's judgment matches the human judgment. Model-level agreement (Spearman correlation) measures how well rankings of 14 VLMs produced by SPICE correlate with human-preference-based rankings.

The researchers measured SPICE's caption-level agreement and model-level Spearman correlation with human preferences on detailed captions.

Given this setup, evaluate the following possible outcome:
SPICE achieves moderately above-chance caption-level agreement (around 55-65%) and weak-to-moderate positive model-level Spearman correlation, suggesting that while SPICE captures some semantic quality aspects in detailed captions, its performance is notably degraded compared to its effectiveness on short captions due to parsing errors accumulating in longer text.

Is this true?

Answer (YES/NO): NO